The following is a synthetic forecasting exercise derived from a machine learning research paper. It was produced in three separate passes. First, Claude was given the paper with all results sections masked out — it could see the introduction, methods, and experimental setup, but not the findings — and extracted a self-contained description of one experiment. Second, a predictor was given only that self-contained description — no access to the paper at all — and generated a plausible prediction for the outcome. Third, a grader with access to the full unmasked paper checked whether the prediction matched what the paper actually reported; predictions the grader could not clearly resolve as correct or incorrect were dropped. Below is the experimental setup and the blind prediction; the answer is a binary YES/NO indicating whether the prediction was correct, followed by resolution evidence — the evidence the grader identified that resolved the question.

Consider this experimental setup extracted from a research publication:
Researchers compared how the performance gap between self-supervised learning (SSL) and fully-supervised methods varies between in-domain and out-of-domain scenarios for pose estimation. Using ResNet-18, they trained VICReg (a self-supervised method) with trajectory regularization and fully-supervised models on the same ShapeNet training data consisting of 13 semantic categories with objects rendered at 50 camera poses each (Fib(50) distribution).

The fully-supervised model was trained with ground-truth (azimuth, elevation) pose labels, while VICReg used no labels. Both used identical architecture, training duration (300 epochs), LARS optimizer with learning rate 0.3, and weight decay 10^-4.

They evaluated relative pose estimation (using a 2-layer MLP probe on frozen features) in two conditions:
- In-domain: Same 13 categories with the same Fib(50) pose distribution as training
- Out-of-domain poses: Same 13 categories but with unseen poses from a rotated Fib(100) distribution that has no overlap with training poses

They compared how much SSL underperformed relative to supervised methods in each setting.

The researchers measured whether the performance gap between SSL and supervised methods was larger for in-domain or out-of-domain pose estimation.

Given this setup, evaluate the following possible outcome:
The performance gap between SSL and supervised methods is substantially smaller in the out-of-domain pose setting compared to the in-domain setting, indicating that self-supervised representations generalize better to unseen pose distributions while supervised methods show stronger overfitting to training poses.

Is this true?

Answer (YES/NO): YES